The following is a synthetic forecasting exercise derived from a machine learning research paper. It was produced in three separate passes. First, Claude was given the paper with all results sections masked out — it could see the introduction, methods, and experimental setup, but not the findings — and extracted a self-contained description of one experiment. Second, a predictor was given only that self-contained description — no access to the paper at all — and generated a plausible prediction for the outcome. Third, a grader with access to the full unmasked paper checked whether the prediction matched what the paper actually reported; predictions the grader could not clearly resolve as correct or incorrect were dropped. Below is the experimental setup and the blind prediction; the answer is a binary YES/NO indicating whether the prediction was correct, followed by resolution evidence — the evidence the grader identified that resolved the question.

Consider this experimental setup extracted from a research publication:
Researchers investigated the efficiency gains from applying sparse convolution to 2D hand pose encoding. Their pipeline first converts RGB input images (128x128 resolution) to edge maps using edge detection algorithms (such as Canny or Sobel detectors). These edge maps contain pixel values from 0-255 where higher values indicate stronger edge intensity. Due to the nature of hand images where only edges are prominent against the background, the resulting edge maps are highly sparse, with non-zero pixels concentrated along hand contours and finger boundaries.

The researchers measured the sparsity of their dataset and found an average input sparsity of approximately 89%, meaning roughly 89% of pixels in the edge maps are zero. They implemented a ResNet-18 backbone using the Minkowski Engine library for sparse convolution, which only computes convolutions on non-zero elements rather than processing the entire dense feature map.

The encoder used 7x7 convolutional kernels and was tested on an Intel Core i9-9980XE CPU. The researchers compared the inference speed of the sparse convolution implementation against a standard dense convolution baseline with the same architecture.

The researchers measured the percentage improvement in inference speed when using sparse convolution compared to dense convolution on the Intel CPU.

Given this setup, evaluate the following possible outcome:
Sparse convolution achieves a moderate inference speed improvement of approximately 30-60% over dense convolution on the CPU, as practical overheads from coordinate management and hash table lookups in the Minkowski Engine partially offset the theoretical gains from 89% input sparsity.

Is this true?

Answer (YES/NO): YES